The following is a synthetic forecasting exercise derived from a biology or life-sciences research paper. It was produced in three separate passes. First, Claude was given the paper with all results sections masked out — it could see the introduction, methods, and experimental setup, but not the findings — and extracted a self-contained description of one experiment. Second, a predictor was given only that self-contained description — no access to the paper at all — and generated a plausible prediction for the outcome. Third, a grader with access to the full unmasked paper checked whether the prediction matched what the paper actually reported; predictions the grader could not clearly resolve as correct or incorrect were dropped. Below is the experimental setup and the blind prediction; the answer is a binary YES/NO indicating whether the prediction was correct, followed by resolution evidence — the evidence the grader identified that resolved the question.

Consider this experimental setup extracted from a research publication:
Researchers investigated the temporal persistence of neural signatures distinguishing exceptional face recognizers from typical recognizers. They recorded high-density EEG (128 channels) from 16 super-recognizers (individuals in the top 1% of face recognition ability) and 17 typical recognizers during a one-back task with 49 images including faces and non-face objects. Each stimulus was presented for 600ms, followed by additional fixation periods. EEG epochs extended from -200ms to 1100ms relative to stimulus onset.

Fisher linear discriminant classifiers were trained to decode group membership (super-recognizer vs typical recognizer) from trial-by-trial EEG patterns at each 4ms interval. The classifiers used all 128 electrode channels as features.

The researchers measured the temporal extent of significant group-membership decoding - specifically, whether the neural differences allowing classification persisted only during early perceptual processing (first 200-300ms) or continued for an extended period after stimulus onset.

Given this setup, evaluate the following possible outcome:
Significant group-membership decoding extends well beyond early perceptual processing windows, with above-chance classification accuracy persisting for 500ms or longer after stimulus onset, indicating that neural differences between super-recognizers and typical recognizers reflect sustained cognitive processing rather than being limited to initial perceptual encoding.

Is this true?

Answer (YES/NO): YES